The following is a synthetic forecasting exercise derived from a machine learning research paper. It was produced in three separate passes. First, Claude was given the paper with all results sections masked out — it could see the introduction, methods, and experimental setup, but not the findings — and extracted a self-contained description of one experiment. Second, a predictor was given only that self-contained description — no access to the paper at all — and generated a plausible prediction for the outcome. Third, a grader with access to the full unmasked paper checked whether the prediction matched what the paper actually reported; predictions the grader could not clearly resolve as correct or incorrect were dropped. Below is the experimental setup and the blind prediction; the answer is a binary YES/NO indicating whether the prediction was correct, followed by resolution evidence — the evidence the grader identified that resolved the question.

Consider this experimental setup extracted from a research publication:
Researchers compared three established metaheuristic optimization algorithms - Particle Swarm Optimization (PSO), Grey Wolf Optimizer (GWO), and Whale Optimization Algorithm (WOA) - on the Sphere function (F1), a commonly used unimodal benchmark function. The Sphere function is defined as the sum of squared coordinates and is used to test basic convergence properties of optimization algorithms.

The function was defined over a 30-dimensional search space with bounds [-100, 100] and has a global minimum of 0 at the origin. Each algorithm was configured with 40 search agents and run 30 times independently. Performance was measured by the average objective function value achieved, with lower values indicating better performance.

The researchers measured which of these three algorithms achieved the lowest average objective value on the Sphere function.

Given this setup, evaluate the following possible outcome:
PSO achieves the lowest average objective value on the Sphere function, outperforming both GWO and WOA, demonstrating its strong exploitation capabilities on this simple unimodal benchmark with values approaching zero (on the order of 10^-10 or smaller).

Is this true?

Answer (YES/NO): NO